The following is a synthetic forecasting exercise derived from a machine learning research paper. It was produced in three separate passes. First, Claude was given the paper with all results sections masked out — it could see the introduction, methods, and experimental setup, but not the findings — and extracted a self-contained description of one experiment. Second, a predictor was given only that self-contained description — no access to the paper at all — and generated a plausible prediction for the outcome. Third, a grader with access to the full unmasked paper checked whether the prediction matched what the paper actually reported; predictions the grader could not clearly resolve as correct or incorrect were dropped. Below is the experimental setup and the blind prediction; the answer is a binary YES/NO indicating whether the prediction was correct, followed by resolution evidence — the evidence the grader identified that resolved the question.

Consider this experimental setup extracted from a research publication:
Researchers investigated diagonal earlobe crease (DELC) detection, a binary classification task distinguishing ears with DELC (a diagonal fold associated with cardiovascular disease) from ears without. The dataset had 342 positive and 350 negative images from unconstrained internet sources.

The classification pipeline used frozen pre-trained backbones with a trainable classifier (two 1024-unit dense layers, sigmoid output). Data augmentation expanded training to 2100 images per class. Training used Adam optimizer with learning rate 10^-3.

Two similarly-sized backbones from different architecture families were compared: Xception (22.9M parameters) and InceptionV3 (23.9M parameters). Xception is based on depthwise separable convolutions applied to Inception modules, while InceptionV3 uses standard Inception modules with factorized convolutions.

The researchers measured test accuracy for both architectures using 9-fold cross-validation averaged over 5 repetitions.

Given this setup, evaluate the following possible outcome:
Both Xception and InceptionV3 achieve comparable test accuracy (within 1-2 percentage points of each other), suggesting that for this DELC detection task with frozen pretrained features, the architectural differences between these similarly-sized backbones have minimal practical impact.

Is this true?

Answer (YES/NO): NO